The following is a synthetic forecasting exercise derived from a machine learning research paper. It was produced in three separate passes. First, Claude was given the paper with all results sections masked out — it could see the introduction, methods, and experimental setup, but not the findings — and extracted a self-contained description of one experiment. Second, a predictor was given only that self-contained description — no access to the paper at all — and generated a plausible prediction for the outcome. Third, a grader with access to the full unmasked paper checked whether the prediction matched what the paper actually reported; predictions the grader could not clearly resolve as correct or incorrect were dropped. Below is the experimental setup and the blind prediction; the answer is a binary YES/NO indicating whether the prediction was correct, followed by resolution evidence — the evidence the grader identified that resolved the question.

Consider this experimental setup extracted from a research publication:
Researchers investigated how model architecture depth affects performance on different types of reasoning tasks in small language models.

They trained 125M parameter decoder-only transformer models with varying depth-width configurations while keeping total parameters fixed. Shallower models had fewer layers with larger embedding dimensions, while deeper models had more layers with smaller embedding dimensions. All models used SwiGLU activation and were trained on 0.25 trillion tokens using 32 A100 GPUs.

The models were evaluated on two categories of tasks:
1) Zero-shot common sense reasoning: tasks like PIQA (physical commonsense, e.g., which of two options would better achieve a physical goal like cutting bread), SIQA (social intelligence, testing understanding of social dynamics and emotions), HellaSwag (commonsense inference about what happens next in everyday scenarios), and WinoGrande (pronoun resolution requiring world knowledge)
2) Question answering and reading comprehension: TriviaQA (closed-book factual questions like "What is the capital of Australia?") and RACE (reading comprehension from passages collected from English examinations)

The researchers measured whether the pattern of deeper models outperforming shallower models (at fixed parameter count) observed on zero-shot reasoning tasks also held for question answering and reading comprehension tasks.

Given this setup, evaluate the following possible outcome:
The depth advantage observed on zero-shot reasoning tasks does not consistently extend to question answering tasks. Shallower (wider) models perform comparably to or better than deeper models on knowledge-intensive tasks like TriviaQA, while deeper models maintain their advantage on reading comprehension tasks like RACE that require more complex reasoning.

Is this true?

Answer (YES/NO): NO